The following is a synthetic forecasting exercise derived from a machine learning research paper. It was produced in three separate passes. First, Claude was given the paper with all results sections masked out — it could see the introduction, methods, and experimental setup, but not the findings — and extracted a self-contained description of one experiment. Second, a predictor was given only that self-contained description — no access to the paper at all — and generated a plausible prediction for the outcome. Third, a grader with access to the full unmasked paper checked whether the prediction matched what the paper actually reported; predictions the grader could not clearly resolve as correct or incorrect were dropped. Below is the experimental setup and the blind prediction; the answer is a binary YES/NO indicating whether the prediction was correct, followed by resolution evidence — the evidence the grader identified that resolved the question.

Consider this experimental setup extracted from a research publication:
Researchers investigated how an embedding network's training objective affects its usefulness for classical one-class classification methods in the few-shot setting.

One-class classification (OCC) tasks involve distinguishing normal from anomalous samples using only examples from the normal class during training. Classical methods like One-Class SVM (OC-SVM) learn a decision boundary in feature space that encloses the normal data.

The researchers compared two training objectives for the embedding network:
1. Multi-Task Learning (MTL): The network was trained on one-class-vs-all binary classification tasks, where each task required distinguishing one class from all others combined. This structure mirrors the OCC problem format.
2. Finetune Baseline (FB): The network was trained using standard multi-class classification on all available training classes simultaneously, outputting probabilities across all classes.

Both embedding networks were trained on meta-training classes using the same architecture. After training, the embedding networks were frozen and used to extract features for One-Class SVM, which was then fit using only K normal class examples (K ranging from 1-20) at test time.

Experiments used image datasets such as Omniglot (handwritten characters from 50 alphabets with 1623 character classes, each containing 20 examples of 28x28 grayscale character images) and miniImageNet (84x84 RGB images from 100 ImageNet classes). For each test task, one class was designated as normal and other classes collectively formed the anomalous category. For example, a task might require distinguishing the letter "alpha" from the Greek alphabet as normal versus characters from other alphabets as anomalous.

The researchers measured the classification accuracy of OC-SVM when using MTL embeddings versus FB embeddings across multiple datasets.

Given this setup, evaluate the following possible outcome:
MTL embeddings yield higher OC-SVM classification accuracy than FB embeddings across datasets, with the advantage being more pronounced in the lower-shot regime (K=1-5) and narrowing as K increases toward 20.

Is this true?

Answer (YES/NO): NO